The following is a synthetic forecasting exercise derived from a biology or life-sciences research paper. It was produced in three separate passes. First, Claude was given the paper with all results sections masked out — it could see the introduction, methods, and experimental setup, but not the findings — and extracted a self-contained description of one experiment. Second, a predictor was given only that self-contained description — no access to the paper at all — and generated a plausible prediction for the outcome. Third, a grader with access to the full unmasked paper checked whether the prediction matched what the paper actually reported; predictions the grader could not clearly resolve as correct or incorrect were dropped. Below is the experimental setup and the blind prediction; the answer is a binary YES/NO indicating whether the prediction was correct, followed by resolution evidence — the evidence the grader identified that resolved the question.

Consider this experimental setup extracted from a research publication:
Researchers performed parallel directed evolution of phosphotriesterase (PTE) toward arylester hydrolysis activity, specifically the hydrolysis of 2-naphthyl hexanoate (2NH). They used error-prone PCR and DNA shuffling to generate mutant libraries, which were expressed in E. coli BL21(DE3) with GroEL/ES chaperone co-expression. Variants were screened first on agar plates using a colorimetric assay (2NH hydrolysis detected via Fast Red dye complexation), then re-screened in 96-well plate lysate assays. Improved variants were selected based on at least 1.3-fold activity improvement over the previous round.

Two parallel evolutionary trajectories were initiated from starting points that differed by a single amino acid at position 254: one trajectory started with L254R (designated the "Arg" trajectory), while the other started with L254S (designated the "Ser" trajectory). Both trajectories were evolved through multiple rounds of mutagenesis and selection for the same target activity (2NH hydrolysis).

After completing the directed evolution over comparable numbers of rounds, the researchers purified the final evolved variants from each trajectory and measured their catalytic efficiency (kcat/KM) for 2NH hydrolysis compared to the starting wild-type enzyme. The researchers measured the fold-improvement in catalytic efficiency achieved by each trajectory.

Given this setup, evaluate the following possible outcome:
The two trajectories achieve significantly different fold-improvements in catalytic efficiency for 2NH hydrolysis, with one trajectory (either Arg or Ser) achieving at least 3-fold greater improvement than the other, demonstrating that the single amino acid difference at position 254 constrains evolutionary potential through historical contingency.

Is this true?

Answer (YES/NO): YES